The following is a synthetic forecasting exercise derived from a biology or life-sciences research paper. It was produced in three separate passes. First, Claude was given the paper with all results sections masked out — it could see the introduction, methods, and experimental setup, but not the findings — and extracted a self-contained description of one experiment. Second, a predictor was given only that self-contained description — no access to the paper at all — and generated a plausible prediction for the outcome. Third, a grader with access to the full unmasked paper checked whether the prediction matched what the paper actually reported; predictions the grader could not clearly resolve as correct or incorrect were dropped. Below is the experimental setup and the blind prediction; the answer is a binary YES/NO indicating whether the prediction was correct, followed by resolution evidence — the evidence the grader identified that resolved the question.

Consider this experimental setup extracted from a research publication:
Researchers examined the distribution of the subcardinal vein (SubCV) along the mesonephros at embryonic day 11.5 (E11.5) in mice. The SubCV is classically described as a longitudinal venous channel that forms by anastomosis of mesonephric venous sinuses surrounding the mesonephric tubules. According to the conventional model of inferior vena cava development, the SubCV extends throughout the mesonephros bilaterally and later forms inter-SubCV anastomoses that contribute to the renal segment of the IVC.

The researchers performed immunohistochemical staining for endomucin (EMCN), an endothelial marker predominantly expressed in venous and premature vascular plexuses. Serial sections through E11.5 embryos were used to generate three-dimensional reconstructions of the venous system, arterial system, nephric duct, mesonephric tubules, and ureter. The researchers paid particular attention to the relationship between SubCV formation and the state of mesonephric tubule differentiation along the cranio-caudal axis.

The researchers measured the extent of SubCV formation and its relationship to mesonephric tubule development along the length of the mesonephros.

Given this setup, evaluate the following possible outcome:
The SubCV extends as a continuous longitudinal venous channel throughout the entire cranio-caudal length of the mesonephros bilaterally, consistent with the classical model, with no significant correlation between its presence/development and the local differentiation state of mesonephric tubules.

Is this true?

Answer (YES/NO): NO